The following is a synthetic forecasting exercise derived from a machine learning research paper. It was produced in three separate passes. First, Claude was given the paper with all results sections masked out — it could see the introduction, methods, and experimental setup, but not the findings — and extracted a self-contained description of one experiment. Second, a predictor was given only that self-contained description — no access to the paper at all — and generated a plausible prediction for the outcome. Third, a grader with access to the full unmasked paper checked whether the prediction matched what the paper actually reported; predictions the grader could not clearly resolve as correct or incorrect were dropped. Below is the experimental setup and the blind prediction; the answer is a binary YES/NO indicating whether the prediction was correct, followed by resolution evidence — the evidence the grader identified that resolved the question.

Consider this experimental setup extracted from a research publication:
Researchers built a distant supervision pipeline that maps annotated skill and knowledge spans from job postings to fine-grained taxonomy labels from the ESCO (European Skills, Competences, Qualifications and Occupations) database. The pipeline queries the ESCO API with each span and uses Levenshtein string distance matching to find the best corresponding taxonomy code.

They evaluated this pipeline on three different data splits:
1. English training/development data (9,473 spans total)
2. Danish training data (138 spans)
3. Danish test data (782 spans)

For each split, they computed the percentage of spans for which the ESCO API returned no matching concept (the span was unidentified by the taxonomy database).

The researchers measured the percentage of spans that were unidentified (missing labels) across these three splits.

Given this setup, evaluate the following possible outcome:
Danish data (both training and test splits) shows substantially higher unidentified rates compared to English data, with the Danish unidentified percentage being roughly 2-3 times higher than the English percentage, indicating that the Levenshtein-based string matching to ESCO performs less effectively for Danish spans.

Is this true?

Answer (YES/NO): YES